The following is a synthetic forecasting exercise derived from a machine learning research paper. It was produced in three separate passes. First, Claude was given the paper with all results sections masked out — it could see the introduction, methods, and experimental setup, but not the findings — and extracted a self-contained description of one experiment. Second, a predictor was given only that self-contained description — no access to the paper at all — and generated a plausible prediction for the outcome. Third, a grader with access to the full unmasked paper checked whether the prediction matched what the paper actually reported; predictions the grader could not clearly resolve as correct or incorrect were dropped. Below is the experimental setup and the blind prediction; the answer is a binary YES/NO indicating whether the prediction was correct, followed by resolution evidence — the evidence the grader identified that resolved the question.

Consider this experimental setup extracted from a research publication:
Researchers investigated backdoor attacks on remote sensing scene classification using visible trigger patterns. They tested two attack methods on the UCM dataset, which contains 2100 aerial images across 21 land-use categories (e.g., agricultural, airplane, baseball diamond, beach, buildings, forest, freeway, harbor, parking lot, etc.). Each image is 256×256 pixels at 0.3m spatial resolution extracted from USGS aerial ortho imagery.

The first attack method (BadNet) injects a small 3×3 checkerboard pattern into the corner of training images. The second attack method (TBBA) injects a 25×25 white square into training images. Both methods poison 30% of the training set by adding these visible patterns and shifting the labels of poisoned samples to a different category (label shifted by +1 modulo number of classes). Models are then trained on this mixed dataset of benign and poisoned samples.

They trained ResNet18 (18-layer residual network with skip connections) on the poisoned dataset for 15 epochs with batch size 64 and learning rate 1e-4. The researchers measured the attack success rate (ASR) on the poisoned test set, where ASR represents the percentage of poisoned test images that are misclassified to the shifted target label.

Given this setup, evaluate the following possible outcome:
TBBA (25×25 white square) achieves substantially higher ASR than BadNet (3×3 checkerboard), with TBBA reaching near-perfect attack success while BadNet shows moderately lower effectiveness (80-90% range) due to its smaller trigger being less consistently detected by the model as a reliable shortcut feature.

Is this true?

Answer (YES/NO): NO